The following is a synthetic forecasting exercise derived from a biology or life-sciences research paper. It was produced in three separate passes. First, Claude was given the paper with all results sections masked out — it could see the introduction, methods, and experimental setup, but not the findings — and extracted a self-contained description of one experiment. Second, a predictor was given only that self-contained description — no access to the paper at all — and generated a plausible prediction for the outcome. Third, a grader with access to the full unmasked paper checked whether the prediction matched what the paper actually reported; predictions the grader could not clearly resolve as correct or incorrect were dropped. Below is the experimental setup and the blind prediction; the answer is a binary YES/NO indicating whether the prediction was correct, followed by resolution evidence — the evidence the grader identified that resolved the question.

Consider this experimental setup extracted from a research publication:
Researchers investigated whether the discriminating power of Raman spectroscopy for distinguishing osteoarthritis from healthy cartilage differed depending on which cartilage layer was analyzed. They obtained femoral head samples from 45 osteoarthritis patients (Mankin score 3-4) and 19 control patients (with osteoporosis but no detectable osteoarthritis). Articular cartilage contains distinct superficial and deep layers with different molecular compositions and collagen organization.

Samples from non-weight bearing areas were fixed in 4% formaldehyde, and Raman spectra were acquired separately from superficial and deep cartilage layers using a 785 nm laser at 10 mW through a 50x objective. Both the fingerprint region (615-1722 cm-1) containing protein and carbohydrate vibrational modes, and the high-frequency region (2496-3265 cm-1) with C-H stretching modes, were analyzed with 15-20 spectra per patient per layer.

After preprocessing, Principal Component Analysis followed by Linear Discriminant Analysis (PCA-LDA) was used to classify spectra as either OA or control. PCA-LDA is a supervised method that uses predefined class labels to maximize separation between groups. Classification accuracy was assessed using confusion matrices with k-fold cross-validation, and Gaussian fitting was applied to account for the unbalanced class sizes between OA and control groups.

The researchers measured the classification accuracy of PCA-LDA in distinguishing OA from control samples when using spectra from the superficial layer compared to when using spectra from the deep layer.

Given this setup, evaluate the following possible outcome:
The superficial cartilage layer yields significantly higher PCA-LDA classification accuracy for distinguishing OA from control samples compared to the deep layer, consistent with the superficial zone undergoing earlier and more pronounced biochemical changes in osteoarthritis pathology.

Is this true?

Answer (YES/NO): NO